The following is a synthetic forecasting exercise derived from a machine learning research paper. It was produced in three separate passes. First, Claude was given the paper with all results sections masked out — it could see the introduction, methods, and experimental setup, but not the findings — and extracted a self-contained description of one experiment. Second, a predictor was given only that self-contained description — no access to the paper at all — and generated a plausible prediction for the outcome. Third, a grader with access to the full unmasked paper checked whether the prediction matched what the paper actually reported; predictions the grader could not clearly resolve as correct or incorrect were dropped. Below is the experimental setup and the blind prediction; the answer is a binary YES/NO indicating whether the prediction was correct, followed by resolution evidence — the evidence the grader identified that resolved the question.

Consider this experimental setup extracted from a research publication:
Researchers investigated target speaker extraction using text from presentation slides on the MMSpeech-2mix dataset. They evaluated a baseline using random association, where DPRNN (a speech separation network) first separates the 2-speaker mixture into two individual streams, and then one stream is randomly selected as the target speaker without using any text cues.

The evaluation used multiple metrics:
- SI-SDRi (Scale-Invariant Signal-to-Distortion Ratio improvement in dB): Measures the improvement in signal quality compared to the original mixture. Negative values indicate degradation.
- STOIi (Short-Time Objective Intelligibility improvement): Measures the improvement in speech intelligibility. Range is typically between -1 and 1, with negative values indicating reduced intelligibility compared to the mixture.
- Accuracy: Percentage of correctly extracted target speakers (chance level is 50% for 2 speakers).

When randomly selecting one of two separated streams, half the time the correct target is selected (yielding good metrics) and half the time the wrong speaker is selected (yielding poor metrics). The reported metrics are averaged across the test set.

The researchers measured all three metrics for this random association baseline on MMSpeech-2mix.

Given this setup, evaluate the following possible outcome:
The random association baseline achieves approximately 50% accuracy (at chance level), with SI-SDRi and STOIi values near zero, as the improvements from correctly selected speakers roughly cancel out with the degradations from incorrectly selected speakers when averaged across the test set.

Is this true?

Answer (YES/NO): NO